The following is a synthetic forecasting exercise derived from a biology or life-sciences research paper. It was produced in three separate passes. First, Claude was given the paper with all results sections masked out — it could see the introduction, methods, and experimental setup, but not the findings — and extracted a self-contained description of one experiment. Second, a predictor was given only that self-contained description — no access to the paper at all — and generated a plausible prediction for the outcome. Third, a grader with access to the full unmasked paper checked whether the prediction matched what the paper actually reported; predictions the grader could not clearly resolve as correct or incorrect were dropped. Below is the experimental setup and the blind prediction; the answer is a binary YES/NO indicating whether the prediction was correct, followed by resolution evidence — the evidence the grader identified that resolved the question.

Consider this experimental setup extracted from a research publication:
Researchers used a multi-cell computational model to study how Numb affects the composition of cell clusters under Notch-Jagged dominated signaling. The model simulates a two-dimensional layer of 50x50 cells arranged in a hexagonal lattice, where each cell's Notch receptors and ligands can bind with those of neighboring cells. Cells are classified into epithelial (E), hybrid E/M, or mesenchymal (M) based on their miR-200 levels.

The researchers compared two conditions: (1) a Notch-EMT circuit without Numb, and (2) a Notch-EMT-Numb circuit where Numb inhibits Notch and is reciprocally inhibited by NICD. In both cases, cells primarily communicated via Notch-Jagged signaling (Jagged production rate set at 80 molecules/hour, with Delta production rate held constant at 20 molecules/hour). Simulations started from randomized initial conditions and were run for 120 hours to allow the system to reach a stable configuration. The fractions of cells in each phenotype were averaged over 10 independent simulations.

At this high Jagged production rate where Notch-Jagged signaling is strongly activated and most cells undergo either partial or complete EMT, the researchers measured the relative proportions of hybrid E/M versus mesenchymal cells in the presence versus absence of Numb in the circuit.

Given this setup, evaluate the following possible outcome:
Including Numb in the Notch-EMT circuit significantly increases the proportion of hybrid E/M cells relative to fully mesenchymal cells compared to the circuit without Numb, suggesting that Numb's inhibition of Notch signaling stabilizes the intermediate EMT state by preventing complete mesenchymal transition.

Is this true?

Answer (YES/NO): YES